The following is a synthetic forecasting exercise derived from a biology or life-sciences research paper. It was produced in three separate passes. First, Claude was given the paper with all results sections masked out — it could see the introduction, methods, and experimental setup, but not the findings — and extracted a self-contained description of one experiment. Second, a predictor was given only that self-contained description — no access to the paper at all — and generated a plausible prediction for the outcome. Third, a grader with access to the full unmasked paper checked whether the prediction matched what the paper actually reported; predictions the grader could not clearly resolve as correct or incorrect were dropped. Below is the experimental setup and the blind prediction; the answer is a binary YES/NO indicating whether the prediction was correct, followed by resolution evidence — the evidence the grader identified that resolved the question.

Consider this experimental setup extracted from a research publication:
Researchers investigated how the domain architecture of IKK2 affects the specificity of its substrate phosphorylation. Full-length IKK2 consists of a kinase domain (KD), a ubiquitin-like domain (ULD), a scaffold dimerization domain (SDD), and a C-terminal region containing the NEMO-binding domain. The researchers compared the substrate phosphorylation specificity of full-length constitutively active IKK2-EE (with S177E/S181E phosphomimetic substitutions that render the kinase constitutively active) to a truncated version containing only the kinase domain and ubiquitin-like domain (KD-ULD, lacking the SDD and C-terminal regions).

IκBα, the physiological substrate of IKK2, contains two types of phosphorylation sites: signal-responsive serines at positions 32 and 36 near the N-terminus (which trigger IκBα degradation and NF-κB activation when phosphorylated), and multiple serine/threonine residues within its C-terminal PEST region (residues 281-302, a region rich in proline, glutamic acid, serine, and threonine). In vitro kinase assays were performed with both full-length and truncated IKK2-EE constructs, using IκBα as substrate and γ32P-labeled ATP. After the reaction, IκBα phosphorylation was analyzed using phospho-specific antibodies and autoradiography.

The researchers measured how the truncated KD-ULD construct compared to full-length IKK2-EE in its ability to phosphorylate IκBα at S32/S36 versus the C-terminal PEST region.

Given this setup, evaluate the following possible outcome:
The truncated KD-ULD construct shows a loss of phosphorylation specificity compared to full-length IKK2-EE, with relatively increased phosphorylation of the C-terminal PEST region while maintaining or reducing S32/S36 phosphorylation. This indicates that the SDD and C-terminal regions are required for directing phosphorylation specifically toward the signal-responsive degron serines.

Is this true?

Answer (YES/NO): YES